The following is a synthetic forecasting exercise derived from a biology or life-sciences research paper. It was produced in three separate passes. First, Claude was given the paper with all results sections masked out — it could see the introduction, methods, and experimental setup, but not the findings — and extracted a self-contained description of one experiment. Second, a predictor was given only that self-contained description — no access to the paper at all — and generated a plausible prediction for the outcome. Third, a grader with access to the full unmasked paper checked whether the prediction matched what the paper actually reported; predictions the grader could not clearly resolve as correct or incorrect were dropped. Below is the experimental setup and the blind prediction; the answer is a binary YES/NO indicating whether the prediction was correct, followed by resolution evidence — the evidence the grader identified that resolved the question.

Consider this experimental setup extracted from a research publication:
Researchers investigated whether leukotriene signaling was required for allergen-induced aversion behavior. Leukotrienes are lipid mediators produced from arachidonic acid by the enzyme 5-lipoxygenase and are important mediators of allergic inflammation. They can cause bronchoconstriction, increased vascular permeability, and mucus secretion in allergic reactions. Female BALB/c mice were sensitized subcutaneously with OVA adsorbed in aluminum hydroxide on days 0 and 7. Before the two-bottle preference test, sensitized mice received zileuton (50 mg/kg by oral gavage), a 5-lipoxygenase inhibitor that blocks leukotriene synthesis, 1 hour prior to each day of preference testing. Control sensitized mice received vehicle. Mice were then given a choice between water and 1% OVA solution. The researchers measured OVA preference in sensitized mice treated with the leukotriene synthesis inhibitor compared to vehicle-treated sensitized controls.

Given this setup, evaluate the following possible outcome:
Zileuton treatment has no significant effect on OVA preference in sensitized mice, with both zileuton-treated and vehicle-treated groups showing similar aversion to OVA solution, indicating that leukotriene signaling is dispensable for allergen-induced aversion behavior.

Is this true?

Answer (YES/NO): NO